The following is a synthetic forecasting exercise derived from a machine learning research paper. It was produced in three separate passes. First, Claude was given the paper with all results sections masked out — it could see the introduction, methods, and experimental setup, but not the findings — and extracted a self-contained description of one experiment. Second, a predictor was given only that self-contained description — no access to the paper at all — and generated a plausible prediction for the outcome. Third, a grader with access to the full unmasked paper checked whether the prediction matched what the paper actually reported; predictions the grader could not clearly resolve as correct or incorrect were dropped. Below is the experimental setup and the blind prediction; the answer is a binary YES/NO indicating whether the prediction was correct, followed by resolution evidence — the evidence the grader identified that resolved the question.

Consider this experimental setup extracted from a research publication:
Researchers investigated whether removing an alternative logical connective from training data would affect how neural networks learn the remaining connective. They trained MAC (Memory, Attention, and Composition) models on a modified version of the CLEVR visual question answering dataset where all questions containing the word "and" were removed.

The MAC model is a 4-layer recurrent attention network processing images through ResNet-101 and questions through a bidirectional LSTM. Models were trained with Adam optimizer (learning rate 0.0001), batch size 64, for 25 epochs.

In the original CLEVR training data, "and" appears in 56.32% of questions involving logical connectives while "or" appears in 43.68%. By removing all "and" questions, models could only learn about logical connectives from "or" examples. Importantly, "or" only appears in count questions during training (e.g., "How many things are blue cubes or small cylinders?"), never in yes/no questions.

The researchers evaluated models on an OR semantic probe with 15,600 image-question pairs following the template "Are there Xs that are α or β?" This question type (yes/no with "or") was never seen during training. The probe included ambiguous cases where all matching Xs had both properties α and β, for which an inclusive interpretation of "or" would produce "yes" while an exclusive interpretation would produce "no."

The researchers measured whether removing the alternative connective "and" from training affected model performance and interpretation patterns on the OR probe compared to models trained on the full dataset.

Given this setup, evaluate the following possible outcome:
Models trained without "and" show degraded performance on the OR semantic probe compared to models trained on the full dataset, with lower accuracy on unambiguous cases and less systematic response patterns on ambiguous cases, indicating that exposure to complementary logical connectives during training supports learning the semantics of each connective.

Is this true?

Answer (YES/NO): NO